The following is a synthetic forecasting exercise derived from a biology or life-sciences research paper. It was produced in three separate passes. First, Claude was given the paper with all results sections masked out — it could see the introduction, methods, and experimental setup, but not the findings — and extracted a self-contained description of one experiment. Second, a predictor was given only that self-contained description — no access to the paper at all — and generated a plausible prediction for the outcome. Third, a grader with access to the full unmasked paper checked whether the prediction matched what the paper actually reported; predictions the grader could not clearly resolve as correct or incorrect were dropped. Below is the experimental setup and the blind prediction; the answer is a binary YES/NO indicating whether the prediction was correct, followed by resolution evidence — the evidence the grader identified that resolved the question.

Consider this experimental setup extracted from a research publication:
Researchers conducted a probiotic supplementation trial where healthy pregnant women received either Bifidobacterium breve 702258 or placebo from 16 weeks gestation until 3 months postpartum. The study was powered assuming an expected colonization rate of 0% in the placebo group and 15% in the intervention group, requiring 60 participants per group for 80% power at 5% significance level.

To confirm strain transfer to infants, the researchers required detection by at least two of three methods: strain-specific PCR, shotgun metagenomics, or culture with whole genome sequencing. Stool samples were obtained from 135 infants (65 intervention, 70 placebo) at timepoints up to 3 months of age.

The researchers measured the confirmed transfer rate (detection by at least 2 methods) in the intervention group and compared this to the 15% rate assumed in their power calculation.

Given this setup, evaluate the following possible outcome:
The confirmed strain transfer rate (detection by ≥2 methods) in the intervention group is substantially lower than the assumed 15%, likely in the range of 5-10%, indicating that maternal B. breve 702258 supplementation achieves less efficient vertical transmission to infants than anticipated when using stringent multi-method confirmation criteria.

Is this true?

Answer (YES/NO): NO